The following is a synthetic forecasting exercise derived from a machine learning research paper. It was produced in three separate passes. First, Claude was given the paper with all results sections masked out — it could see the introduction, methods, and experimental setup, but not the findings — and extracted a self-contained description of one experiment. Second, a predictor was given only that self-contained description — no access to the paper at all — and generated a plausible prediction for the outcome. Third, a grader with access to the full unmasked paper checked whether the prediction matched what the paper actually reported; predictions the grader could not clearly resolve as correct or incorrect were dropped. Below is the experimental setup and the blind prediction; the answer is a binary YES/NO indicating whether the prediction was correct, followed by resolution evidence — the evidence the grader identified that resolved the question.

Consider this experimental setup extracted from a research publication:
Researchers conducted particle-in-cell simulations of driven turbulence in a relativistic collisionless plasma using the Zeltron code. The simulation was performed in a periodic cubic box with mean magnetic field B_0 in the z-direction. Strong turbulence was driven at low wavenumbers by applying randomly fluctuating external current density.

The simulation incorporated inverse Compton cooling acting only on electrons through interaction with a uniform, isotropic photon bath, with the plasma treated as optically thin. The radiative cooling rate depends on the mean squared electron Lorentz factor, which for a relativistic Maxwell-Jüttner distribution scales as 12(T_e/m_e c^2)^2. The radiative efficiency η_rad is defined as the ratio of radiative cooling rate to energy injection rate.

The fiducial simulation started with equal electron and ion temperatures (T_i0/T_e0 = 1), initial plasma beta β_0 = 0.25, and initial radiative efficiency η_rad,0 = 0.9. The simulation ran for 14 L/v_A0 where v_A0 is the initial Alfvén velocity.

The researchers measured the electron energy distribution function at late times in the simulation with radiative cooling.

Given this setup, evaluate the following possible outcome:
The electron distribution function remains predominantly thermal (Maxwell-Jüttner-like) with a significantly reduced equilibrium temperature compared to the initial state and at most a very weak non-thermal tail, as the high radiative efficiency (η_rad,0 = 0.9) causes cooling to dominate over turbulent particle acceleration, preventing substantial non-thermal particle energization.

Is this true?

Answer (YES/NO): NO